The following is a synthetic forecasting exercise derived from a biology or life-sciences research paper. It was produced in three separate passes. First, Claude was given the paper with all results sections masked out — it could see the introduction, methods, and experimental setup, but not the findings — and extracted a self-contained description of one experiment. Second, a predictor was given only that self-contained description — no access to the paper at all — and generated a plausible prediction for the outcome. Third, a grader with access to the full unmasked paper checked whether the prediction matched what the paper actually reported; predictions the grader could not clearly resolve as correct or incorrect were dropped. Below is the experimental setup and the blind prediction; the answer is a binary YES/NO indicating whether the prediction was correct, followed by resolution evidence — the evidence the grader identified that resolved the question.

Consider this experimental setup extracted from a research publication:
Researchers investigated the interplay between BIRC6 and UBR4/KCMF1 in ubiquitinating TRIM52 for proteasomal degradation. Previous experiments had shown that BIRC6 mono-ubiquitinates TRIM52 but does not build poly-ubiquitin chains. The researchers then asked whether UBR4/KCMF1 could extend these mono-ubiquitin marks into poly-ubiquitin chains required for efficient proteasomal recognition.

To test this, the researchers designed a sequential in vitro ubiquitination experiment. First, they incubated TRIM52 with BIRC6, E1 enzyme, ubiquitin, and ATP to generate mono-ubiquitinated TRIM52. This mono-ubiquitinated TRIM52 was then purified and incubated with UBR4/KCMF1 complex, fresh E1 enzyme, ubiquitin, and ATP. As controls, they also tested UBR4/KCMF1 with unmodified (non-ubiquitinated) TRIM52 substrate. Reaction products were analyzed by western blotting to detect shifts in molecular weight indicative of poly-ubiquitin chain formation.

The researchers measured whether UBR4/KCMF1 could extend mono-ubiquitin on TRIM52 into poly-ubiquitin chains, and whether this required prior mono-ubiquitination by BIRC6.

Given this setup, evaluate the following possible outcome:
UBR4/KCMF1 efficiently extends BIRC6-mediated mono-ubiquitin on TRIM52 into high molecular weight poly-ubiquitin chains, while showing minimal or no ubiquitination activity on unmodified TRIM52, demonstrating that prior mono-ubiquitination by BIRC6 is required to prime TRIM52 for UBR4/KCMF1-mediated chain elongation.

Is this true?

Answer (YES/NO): YES